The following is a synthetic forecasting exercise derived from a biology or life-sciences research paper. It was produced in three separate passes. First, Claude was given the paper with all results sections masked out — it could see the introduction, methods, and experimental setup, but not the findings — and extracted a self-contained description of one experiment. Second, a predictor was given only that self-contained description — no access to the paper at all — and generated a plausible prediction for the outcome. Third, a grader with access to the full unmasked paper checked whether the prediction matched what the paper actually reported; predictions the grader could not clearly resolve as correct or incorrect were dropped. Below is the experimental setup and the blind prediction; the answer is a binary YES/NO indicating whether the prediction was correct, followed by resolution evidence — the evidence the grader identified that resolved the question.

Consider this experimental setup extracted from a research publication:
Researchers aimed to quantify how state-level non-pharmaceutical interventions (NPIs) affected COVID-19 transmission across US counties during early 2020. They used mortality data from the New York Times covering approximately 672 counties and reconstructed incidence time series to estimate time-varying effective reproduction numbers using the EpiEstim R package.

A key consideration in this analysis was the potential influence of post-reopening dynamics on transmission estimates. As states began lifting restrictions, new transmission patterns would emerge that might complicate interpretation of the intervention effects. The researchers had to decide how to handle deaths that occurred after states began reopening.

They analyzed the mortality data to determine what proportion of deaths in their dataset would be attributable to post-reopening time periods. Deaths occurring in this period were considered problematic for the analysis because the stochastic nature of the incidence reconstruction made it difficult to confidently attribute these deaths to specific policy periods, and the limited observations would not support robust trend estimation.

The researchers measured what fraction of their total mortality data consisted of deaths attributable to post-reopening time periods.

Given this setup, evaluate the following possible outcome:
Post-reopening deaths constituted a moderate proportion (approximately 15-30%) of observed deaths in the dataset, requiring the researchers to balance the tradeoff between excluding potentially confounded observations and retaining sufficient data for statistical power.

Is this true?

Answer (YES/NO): NO